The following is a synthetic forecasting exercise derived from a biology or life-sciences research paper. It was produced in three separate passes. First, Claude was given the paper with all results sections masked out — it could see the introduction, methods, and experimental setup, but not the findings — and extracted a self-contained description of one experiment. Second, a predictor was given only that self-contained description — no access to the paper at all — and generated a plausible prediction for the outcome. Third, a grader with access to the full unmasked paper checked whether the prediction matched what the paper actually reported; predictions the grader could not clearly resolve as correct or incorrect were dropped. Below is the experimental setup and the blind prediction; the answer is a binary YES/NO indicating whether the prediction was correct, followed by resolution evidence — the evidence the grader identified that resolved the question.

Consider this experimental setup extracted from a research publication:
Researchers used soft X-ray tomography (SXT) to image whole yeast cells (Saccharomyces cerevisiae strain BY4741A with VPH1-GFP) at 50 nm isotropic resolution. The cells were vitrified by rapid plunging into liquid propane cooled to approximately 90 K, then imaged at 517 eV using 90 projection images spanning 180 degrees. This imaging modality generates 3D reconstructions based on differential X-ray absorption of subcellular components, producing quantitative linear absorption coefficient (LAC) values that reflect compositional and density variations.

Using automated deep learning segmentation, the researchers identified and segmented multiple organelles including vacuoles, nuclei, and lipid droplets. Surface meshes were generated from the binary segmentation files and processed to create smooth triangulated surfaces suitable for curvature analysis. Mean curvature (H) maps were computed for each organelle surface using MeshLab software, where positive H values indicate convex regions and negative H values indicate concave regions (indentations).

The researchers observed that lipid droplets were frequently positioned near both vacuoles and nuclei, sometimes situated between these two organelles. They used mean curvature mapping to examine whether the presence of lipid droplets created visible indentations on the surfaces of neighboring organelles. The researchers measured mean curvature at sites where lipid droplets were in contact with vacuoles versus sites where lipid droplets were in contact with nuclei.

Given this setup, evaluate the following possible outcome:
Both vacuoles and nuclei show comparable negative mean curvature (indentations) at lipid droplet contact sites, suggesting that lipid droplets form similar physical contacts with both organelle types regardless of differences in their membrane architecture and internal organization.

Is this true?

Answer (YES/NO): NO